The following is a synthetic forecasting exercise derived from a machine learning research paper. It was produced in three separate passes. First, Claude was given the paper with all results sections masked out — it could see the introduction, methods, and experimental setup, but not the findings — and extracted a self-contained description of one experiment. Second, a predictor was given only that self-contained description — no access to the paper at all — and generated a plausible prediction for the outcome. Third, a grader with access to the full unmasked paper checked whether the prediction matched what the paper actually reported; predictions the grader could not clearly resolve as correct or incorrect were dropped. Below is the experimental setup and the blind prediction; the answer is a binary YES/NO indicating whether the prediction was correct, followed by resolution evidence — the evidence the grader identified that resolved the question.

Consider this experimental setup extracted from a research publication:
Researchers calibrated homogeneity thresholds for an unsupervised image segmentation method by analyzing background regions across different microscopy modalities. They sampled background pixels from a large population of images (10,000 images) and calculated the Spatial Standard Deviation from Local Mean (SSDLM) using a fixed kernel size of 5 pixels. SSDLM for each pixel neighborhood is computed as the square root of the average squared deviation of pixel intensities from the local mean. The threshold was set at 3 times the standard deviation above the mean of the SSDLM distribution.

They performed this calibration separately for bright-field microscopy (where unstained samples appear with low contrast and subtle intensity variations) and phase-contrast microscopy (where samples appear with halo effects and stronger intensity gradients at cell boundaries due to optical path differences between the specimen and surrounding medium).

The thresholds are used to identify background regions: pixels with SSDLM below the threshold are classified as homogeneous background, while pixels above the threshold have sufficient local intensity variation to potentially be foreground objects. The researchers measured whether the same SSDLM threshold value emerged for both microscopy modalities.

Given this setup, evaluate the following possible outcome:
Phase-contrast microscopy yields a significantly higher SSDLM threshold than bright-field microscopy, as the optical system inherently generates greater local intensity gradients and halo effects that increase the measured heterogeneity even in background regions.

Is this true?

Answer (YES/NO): NO